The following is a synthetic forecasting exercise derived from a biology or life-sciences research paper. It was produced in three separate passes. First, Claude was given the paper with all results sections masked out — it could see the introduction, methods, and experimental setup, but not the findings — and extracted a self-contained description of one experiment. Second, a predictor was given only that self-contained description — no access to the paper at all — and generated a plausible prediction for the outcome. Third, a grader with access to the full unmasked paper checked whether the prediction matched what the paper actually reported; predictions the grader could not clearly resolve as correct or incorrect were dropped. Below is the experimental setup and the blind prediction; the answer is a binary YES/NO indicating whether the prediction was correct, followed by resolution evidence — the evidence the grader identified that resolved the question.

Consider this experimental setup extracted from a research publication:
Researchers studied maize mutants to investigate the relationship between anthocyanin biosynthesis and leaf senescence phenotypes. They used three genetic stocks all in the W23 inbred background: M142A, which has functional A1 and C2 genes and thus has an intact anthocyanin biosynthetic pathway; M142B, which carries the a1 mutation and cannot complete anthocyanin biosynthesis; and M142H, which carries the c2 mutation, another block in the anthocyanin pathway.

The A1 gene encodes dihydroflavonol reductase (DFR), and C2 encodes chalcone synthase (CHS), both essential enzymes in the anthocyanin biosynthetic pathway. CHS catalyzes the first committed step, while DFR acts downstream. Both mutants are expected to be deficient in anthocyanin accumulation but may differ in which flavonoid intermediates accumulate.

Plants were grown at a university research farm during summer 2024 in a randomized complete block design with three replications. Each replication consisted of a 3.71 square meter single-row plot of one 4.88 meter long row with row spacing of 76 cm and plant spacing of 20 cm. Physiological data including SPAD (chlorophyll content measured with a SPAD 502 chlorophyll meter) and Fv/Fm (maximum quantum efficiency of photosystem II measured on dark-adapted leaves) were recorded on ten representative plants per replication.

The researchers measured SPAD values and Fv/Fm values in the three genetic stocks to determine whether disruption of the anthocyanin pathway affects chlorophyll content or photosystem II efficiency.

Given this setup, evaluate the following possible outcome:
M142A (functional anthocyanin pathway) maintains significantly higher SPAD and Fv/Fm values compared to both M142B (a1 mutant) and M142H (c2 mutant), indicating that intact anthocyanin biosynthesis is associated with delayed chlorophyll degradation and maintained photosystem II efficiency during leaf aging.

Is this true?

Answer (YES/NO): YES